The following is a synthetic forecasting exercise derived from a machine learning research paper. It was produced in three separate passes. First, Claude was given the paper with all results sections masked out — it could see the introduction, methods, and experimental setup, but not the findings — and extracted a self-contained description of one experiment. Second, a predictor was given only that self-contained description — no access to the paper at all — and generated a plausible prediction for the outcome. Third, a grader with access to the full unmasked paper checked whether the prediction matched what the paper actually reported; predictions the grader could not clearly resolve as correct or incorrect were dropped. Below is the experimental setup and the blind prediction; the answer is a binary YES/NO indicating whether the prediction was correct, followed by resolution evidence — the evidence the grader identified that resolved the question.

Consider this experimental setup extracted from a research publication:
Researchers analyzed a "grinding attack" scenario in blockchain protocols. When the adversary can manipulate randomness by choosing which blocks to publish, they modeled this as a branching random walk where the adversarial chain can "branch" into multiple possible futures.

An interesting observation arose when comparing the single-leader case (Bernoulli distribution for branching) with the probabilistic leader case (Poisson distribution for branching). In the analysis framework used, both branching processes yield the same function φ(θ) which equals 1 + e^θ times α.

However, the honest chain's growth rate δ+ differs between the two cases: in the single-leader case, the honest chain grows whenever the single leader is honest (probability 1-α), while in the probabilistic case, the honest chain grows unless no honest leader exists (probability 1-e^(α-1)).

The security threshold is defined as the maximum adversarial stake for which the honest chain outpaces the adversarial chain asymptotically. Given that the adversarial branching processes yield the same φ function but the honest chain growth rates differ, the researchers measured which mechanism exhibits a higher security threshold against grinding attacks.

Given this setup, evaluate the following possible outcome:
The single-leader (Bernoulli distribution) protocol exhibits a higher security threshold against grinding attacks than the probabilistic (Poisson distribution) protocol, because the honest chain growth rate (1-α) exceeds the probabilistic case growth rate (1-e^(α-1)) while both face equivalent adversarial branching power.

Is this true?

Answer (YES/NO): YES